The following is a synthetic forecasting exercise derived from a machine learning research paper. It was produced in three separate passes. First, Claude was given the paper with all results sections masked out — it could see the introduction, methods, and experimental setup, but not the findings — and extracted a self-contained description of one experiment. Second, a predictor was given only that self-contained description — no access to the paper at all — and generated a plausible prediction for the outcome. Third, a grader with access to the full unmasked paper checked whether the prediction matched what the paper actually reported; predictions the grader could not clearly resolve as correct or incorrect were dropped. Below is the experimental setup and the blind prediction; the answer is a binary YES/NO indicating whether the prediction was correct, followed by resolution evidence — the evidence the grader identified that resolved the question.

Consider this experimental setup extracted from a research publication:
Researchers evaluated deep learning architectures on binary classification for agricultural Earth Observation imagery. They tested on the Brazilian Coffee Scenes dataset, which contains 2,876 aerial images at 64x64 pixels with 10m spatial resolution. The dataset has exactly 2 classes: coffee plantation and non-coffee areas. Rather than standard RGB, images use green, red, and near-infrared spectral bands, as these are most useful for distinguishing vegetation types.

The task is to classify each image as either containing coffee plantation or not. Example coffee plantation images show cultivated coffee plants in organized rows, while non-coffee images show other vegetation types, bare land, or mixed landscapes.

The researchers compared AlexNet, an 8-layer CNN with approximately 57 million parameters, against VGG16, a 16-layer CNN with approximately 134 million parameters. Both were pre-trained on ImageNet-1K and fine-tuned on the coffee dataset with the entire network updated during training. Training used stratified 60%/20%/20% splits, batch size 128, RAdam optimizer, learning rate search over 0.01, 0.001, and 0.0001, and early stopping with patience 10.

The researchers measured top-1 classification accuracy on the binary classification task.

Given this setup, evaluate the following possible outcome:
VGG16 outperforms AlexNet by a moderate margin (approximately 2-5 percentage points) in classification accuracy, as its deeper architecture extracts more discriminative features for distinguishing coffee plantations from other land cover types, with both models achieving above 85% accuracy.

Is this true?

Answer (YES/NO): NO